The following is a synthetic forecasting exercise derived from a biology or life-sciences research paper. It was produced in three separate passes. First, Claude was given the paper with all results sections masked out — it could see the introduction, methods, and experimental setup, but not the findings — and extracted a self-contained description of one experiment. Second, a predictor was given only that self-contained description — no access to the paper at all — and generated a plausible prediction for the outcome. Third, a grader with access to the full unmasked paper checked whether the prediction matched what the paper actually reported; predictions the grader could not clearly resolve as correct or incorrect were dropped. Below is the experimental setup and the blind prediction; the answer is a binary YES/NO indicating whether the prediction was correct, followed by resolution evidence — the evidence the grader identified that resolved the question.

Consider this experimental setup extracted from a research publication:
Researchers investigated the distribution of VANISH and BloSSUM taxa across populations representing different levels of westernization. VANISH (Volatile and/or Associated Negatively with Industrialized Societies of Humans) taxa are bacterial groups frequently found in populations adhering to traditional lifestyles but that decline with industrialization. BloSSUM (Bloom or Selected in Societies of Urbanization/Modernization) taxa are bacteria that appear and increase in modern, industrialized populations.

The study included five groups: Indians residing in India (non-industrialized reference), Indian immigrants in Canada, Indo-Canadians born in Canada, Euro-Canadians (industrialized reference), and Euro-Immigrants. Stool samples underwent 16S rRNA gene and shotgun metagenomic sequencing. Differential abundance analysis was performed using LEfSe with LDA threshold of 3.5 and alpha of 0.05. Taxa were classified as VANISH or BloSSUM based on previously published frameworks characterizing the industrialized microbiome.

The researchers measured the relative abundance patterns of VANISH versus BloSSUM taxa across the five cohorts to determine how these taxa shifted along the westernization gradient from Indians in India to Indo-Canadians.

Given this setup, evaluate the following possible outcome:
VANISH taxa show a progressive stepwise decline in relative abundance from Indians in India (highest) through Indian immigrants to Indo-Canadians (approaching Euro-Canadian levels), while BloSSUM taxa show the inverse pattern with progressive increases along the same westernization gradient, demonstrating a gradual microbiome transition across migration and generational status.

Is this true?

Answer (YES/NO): NO